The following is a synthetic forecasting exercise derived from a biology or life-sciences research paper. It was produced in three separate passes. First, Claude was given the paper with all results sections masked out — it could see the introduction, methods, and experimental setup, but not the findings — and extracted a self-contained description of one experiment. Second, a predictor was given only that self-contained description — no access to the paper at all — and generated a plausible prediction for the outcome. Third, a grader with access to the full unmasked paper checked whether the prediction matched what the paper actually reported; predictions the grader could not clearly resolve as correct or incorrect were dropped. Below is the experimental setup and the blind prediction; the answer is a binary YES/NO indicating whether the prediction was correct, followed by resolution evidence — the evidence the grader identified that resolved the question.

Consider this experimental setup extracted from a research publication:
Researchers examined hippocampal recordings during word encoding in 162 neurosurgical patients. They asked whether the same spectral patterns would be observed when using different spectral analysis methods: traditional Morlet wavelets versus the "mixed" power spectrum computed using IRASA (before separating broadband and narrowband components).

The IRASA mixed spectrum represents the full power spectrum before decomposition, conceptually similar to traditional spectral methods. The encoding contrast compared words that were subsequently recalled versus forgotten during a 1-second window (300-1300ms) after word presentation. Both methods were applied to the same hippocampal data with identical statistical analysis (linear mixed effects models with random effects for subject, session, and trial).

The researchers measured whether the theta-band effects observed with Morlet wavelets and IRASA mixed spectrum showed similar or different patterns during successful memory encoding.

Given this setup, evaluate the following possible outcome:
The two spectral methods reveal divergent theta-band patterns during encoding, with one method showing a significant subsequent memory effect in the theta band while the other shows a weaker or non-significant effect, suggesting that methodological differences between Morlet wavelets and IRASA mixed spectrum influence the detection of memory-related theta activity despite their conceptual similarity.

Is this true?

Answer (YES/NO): NO